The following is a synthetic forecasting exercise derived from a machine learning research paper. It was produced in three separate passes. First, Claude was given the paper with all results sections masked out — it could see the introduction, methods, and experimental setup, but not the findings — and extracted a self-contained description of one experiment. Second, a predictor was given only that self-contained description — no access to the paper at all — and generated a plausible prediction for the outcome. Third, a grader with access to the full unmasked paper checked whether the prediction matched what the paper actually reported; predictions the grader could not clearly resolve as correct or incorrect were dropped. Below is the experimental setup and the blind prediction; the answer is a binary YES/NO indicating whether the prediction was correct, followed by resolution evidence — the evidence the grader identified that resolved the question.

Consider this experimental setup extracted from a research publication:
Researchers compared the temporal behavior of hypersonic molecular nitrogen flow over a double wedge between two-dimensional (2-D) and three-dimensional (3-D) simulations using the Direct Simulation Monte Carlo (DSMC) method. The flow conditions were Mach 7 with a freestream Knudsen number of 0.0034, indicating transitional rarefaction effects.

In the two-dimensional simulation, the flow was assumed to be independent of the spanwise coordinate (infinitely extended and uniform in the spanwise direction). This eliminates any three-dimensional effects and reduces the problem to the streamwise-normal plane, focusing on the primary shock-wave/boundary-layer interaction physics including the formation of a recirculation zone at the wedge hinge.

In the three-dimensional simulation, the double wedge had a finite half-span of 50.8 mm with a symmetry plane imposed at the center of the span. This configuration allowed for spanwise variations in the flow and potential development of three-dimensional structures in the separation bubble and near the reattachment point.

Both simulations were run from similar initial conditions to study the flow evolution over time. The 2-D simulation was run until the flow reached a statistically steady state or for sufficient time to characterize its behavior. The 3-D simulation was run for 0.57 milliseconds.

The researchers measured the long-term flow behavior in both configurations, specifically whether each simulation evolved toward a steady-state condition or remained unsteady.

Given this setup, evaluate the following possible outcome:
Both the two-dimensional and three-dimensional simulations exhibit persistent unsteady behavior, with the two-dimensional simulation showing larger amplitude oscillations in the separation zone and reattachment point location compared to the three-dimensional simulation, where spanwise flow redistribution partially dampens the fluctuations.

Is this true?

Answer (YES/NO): NO